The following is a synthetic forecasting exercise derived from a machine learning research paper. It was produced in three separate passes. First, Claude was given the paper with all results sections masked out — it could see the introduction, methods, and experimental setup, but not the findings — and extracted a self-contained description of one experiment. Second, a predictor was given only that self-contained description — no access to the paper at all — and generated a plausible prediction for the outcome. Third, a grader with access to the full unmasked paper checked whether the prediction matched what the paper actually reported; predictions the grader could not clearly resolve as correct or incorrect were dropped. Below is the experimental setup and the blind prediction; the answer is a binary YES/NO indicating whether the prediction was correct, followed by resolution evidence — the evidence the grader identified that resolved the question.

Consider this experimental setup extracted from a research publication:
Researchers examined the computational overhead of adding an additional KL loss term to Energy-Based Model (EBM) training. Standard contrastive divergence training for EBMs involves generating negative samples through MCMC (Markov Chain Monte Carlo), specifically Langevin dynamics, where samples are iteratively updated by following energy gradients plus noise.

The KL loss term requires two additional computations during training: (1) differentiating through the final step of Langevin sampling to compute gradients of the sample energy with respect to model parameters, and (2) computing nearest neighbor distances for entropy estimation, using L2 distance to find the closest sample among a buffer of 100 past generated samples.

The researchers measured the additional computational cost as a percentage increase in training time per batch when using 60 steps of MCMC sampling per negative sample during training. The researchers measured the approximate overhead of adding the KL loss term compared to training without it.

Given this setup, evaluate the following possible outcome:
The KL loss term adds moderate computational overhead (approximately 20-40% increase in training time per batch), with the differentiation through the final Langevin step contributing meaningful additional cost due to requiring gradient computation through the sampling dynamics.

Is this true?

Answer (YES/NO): YES